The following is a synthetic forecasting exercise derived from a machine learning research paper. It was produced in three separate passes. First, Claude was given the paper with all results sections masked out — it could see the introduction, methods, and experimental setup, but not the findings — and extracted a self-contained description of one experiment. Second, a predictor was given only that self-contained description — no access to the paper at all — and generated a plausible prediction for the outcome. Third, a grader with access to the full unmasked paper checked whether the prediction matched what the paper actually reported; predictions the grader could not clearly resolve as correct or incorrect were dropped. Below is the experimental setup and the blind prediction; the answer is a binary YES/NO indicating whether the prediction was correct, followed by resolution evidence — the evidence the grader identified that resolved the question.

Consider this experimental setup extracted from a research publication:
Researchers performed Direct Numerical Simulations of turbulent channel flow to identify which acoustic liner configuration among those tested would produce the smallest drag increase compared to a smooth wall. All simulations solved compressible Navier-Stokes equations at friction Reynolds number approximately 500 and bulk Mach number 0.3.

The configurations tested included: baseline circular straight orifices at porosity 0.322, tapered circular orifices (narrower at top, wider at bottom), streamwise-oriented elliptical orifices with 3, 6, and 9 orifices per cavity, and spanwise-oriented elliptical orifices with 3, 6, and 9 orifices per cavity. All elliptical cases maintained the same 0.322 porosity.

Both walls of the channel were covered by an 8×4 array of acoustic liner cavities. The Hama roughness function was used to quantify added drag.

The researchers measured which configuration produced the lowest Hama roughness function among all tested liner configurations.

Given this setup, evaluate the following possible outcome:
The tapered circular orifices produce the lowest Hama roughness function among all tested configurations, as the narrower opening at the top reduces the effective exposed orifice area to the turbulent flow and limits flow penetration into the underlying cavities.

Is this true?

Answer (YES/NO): NO